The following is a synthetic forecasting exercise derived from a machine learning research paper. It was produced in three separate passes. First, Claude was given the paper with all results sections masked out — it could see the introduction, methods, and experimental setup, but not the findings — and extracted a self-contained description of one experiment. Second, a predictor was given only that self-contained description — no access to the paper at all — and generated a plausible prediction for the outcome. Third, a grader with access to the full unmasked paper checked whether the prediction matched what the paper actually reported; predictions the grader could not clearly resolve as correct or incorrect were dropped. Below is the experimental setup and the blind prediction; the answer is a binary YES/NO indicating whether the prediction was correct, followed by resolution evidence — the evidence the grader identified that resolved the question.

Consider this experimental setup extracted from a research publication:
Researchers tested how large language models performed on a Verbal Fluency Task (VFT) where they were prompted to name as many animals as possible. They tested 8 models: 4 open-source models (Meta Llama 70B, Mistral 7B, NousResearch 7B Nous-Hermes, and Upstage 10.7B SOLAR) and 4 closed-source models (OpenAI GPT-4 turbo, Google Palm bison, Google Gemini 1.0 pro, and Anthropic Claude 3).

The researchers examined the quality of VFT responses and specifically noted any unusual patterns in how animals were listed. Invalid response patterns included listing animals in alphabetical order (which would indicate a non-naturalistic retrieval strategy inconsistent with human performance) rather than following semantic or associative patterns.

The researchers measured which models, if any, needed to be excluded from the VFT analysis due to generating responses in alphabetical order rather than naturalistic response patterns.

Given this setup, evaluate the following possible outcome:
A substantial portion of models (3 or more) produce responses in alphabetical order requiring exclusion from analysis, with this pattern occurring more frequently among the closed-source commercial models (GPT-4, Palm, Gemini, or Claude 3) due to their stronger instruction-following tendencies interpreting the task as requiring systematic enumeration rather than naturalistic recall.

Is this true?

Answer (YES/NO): NO